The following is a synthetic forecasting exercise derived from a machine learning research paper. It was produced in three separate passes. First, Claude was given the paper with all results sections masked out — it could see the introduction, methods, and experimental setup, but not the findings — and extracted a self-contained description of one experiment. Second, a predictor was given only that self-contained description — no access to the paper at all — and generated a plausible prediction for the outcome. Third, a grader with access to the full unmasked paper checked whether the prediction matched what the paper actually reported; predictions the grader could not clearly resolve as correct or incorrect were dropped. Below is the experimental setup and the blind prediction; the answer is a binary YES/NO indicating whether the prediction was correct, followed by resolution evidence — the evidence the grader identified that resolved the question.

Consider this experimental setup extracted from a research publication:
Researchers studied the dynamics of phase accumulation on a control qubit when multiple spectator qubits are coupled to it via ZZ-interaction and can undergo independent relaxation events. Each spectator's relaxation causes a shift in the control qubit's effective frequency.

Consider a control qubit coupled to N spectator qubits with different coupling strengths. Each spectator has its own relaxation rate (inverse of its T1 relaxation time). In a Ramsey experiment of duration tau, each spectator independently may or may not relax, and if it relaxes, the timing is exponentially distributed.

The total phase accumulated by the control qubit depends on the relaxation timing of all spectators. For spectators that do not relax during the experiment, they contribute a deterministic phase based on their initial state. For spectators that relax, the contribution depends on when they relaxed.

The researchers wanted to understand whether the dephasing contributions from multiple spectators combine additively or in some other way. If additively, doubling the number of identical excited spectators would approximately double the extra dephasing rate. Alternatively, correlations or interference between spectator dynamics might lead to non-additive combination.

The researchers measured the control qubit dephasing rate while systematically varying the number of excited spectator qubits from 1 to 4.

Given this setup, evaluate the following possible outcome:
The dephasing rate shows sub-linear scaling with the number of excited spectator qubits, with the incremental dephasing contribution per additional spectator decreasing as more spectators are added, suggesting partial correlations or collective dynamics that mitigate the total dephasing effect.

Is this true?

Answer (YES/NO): NO